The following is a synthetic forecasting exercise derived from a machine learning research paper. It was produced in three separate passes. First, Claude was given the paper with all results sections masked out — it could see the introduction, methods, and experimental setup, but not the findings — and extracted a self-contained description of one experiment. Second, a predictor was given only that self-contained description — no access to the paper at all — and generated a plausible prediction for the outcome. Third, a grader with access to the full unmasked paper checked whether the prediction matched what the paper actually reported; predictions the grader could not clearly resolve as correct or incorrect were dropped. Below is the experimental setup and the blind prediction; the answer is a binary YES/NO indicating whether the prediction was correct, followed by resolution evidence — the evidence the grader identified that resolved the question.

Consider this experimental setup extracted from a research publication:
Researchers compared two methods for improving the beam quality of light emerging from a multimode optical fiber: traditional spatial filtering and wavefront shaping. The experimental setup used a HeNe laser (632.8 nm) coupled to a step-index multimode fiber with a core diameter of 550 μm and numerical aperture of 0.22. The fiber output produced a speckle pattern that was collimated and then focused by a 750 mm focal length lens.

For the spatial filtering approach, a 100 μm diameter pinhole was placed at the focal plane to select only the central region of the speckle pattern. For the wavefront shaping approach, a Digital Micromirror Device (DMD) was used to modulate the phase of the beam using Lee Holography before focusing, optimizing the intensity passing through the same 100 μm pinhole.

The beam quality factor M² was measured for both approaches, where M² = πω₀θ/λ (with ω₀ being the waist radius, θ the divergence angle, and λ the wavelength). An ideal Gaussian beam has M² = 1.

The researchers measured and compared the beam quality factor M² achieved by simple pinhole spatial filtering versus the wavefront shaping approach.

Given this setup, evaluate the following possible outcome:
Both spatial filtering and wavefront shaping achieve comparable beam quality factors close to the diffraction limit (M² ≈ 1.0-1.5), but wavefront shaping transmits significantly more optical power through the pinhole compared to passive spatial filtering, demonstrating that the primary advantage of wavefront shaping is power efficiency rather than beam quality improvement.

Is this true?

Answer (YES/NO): YES